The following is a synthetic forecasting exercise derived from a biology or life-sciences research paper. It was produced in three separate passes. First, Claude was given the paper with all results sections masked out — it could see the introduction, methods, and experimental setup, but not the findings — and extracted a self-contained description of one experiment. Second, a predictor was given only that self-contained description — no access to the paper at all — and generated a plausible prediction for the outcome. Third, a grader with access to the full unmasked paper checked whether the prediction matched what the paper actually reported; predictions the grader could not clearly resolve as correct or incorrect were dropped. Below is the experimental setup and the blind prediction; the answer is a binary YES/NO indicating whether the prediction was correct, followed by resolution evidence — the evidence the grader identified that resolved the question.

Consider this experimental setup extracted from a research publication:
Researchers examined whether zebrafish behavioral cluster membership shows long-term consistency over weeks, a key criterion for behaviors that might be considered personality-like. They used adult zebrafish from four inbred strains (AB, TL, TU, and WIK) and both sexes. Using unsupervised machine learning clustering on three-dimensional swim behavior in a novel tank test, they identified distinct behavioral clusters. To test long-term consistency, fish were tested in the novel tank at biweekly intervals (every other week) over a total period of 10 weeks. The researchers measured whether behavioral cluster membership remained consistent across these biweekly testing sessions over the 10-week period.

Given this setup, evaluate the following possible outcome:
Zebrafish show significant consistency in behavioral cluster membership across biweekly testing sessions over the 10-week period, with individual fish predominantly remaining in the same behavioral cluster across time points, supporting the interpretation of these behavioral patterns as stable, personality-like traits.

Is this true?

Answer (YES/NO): YES